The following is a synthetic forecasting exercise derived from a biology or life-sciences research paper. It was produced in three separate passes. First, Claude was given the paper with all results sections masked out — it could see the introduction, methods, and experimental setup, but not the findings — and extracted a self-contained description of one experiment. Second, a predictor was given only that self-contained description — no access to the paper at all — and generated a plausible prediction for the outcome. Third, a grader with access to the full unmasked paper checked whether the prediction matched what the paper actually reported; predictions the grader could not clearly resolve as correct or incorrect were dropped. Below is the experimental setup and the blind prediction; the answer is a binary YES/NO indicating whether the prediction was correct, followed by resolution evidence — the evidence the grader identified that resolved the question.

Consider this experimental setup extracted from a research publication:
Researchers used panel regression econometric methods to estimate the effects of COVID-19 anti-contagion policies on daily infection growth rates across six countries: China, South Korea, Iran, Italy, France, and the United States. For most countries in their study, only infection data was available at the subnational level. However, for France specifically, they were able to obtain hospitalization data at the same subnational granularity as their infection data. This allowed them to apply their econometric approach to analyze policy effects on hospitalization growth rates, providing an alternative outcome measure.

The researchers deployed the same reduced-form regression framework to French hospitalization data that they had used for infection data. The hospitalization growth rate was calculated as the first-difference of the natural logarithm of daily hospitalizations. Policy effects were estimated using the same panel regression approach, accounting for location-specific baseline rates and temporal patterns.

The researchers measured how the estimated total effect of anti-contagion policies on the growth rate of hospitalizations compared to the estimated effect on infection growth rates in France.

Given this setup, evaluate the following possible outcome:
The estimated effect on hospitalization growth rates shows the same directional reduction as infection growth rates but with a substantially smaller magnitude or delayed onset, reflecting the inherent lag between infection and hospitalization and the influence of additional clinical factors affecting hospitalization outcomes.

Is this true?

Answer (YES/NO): NO